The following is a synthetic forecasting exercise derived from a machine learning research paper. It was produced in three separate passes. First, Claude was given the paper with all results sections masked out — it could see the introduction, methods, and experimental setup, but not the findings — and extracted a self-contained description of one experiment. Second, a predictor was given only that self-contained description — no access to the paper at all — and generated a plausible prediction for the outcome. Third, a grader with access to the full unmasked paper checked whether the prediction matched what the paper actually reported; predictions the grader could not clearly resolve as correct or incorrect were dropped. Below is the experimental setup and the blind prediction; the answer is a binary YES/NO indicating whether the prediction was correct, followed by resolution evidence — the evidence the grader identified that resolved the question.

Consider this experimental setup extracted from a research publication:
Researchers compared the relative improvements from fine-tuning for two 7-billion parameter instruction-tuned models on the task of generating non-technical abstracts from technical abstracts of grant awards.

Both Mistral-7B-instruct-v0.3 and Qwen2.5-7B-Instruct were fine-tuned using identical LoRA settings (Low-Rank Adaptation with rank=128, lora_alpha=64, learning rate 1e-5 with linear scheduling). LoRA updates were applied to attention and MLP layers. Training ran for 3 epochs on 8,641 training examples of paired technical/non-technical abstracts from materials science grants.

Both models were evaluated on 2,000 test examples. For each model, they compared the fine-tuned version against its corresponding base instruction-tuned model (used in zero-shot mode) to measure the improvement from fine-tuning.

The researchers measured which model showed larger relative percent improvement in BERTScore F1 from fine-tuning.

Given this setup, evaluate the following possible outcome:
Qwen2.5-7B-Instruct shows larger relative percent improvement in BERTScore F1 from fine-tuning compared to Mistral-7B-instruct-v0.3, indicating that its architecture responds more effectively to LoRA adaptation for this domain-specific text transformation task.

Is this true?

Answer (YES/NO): YES